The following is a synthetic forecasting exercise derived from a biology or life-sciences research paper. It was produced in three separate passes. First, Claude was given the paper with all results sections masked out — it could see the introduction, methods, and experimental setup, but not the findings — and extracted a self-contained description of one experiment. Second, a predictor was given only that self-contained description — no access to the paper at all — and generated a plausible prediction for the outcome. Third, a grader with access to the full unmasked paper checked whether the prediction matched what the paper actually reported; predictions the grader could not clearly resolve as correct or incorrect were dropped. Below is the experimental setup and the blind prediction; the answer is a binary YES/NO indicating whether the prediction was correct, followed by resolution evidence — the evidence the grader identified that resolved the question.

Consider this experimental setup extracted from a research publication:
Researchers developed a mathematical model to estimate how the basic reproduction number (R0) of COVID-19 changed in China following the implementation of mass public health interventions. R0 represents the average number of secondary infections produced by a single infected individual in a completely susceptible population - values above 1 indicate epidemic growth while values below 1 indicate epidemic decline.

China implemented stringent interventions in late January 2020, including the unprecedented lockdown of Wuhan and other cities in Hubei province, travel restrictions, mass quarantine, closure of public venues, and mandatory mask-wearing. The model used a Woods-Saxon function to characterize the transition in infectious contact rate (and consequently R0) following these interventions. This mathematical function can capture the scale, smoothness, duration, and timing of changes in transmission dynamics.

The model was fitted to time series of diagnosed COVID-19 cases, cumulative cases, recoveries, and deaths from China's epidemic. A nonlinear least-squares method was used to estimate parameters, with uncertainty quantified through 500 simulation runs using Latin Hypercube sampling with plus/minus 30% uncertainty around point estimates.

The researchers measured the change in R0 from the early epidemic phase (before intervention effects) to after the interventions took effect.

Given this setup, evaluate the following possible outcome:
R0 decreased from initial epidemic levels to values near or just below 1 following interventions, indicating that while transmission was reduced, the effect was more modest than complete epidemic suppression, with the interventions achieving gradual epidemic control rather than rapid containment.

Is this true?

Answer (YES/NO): NO